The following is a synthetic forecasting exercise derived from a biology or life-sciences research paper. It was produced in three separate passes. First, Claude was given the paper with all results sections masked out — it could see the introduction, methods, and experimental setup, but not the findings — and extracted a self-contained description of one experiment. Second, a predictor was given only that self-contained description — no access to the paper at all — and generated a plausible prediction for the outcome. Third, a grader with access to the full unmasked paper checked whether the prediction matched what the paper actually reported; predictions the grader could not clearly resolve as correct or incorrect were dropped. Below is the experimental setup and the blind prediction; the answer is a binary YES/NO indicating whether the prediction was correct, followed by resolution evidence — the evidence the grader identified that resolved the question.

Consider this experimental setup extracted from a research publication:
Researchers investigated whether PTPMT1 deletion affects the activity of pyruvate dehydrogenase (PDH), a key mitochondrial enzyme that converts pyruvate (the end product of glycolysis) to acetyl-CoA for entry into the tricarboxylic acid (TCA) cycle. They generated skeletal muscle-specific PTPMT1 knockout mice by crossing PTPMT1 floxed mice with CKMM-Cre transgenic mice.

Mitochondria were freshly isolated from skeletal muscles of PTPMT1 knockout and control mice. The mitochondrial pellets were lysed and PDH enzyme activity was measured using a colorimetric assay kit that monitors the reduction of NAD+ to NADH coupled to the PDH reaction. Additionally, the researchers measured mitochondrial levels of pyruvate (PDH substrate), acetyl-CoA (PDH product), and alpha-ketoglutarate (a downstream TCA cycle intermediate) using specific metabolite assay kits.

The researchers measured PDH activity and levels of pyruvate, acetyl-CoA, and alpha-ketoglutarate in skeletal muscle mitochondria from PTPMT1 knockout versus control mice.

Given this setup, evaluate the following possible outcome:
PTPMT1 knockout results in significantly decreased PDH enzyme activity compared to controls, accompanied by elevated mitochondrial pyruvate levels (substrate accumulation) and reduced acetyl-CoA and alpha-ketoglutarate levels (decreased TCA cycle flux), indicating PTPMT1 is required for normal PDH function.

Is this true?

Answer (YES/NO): NO